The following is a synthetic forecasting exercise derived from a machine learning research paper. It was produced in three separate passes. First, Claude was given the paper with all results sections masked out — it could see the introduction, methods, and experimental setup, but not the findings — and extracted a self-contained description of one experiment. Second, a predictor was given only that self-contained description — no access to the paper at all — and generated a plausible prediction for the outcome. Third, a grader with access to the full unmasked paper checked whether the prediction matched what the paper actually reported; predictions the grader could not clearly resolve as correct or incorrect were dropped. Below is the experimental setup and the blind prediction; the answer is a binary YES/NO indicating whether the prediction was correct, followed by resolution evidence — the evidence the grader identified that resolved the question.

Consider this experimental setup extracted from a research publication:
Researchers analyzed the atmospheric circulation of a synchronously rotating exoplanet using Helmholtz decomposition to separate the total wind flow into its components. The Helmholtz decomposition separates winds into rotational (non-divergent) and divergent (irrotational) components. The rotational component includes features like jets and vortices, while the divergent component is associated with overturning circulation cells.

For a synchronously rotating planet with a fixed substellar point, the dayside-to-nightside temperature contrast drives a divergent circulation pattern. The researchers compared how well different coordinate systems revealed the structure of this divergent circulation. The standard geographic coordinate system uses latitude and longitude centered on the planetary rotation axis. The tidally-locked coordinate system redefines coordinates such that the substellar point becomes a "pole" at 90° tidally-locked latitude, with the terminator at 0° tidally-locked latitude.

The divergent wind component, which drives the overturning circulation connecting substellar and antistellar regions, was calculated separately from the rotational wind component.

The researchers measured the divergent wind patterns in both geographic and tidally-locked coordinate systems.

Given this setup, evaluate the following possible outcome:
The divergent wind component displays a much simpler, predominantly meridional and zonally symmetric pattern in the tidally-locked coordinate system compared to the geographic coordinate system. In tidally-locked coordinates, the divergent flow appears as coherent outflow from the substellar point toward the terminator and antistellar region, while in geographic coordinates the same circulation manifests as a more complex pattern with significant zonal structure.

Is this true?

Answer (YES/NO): YES